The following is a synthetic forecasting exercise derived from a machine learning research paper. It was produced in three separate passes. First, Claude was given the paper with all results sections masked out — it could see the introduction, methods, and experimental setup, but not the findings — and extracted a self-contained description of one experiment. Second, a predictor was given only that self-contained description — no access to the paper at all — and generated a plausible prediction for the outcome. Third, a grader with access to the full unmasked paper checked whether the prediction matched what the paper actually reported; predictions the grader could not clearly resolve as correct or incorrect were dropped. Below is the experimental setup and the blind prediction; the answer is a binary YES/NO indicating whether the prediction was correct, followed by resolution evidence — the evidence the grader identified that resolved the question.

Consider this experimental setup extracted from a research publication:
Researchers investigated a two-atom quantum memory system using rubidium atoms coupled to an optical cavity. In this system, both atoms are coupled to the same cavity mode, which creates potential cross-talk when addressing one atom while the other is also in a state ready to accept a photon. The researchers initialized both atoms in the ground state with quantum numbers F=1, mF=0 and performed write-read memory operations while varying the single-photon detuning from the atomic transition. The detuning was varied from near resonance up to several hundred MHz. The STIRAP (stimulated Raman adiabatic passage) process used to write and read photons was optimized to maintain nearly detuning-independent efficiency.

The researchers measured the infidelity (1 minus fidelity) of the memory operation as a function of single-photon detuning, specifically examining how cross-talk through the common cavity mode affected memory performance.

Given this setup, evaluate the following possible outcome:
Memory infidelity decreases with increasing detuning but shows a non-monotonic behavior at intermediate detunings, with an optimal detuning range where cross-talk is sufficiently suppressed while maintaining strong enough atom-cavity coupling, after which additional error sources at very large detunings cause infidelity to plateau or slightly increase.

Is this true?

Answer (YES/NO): NO